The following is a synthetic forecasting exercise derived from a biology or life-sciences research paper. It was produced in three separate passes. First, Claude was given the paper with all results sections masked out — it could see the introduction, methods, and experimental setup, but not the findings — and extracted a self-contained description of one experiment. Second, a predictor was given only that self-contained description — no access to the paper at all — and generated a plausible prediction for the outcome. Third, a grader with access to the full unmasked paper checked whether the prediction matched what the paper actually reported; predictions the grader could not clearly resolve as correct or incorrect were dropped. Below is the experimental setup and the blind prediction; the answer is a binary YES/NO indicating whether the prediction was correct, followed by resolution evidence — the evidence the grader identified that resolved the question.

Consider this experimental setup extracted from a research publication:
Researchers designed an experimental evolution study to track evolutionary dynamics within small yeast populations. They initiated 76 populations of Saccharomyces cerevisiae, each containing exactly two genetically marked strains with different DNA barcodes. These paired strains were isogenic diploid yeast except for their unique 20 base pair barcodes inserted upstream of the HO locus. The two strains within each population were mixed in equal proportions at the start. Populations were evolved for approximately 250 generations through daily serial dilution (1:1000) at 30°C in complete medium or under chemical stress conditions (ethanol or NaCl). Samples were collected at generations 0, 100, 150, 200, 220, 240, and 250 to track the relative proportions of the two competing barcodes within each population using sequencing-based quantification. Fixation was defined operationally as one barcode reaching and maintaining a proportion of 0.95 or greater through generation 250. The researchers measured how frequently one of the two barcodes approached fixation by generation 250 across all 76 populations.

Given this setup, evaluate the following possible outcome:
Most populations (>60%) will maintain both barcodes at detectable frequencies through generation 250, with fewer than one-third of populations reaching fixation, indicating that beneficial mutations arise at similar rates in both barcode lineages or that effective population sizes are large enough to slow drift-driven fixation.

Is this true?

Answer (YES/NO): YES